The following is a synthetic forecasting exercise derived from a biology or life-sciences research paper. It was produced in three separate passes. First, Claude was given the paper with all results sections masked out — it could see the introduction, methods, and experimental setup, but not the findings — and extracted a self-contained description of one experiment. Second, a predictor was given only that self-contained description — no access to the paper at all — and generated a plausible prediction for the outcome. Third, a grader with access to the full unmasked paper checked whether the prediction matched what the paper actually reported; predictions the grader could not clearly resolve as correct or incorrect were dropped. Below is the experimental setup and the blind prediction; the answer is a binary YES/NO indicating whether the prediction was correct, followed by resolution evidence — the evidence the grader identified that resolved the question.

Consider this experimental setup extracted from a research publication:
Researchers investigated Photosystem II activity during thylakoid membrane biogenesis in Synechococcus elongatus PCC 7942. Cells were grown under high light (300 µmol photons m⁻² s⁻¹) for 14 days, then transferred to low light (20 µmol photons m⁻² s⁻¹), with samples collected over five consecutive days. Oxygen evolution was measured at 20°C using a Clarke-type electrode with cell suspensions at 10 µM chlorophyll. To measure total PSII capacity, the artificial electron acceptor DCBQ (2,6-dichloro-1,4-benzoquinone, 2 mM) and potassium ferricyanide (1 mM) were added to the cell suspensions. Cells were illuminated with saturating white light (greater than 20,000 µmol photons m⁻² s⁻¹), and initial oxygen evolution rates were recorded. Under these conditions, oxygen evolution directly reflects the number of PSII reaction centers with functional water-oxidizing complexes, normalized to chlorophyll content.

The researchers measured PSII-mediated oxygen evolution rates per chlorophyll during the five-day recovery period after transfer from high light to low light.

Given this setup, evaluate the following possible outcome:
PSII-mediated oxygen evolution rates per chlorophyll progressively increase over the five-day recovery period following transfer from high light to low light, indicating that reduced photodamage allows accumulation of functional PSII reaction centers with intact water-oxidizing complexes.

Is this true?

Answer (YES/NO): YES